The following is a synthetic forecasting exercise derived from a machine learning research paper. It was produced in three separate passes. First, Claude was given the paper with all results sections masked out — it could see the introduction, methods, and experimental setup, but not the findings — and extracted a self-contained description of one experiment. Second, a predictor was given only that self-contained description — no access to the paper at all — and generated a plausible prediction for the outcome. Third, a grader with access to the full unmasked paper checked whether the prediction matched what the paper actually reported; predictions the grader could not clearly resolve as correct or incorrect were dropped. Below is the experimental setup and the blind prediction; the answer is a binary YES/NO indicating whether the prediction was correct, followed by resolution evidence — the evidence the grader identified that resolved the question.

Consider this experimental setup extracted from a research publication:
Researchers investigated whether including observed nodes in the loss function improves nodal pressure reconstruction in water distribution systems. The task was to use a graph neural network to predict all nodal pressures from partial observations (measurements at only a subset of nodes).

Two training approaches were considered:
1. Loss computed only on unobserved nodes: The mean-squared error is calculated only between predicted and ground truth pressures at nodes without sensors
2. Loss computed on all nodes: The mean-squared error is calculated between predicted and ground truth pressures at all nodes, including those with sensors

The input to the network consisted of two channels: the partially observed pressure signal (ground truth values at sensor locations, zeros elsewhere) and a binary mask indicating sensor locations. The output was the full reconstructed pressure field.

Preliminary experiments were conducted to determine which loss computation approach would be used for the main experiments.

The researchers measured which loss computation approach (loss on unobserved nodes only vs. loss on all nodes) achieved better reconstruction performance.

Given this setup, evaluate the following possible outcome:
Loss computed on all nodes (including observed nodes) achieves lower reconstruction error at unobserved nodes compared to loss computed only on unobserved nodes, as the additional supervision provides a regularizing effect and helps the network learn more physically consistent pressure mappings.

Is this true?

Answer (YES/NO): YES